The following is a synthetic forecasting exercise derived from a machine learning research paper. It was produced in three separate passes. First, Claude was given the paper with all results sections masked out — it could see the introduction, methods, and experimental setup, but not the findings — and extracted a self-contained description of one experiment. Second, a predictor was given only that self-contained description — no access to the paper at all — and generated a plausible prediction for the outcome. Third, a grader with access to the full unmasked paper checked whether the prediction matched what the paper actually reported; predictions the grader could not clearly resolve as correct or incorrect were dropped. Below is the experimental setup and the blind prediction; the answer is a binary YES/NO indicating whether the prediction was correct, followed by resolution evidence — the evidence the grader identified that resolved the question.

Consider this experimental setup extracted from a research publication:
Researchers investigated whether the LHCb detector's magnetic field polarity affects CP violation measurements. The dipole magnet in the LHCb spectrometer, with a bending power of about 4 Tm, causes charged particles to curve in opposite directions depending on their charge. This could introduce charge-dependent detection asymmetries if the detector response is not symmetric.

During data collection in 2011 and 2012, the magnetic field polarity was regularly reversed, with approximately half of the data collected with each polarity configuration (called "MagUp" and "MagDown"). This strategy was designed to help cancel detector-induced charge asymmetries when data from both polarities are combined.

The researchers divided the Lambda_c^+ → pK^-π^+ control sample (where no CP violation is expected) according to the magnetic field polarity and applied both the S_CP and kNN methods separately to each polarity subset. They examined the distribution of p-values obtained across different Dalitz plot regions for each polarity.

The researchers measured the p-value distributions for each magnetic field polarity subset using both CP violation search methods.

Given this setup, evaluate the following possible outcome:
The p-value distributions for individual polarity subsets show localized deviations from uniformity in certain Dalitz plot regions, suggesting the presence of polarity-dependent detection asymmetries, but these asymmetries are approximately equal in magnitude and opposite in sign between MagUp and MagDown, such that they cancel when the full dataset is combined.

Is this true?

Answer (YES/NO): NO